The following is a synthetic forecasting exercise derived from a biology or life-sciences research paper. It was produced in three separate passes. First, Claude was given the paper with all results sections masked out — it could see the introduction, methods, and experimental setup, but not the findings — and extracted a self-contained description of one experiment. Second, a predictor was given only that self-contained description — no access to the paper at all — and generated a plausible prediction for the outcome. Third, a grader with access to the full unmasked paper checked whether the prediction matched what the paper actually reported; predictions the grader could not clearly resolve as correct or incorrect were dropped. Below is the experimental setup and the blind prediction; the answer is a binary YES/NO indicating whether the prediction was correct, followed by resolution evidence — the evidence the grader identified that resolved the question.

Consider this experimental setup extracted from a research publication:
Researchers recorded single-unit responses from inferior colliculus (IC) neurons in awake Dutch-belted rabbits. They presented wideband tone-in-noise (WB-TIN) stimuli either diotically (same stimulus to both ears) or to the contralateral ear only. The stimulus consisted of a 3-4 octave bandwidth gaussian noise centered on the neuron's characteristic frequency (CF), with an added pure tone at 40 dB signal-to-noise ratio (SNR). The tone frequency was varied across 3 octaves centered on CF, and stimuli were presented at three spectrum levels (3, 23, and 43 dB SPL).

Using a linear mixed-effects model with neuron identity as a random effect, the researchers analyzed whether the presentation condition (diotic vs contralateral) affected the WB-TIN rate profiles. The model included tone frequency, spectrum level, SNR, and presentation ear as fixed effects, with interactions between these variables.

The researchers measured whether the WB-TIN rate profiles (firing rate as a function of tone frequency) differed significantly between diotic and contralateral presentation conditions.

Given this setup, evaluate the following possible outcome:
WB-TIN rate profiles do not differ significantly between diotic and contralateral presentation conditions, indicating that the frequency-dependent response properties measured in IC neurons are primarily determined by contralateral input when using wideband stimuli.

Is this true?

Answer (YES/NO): NO